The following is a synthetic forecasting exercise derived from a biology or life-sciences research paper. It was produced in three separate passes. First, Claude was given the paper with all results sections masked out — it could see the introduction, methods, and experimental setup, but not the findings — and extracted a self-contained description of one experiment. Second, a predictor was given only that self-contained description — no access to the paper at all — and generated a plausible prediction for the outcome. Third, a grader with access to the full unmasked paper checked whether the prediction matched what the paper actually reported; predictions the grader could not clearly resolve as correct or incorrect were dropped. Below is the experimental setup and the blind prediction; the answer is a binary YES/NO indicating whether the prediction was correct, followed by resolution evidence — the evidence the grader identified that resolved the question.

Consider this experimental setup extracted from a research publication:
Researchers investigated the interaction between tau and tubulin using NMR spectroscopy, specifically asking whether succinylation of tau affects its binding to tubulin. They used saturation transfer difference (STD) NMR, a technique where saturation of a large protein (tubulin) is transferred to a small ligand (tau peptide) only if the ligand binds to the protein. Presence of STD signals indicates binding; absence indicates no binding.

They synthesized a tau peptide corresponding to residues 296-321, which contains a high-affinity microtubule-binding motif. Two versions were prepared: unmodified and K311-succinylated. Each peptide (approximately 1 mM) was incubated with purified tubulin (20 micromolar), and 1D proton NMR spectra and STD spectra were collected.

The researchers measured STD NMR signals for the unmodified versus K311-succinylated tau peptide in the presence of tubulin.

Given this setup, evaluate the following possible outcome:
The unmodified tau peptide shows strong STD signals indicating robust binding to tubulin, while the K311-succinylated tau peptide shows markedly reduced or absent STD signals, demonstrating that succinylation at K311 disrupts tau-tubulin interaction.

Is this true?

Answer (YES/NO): YES